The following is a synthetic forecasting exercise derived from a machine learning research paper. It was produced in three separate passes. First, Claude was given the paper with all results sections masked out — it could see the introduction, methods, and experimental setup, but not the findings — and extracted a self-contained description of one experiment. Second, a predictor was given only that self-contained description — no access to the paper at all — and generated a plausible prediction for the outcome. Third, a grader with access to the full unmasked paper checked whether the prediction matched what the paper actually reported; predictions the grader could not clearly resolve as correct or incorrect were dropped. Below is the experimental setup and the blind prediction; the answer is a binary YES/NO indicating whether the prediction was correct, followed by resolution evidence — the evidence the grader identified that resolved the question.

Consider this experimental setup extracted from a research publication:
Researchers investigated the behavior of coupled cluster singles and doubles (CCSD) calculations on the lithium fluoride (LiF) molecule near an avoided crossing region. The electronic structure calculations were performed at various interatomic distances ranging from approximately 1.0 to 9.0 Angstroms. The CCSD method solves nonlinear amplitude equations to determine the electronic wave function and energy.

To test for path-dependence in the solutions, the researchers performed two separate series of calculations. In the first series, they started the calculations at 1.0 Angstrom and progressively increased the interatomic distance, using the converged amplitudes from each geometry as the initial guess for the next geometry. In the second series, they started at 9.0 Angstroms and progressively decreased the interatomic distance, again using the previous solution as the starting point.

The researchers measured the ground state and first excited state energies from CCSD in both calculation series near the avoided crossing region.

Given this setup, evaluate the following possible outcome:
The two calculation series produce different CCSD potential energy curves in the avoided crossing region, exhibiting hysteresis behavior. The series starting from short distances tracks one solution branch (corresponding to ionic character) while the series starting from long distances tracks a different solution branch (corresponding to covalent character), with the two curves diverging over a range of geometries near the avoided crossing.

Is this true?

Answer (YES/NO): YES